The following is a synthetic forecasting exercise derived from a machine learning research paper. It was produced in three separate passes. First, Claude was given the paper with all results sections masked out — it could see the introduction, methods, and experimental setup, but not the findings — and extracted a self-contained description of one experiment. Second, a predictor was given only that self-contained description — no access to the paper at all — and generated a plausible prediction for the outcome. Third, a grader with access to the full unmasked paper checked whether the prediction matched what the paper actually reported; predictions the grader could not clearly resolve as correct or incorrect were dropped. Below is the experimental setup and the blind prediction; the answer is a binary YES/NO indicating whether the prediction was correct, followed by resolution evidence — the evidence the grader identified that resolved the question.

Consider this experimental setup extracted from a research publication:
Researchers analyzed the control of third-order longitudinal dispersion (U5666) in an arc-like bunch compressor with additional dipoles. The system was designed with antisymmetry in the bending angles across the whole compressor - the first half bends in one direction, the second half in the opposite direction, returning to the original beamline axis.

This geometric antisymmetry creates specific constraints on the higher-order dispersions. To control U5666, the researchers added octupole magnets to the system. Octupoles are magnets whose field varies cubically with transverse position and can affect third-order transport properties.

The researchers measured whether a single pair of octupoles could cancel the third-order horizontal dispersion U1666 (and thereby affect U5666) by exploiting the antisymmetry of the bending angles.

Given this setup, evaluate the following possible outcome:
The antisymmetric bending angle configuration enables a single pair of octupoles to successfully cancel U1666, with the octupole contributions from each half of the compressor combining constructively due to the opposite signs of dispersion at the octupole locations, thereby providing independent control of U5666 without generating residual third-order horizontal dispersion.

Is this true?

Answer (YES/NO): YES